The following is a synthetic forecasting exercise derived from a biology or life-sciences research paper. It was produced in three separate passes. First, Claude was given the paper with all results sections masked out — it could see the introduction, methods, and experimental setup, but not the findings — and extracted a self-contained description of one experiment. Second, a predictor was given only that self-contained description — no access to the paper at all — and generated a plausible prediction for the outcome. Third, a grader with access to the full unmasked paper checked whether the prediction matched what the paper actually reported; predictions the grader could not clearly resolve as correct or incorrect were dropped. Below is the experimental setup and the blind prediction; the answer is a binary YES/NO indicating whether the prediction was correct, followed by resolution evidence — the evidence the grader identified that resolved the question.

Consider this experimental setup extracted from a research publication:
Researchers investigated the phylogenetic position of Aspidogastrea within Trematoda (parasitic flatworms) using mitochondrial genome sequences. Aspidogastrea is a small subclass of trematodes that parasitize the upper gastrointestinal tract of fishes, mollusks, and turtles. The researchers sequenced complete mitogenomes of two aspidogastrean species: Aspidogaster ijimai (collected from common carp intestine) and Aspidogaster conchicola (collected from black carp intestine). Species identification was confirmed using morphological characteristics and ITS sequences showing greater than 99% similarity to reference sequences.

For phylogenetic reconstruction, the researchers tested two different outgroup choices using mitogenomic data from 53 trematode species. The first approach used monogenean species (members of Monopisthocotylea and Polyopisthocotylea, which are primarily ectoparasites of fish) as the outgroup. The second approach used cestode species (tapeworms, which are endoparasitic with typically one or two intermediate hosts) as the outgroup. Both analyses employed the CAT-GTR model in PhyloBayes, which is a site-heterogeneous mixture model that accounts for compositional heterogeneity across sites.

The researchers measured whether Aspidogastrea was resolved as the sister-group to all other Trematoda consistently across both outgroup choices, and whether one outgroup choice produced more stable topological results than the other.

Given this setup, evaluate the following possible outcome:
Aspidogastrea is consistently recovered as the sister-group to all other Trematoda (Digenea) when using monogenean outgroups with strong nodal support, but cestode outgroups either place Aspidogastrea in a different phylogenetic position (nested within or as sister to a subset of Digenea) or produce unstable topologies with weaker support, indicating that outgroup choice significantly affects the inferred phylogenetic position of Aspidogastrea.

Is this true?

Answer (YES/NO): NO